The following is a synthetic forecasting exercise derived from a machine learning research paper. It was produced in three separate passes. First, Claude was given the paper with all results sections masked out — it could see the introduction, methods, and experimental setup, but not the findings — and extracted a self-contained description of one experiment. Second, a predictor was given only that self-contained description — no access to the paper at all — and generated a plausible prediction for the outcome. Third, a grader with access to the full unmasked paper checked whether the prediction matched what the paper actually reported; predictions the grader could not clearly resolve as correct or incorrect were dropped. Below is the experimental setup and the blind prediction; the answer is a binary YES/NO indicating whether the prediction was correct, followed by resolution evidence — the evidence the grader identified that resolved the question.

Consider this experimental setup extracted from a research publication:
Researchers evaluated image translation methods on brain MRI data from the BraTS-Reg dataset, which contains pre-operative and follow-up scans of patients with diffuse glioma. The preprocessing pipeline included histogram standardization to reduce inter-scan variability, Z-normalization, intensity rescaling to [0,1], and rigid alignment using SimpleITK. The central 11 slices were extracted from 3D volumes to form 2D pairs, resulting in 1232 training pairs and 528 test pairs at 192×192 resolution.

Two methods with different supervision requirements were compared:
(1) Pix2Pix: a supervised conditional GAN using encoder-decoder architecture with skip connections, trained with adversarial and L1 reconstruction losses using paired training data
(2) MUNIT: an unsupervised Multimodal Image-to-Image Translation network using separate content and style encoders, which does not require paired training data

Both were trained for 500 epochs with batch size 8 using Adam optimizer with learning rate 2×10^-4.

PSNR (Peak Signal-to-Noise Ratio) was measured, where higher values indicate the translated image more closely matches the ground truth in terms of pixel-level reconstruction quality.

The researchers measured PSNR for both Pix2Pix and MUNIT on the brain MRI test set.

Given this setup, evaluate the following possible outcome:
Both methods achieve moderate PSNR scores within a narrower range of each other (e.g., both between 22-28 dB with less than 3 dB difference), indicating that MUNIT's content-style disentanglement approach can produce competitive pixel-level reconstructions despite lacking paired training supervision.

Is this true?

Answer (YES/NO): NO